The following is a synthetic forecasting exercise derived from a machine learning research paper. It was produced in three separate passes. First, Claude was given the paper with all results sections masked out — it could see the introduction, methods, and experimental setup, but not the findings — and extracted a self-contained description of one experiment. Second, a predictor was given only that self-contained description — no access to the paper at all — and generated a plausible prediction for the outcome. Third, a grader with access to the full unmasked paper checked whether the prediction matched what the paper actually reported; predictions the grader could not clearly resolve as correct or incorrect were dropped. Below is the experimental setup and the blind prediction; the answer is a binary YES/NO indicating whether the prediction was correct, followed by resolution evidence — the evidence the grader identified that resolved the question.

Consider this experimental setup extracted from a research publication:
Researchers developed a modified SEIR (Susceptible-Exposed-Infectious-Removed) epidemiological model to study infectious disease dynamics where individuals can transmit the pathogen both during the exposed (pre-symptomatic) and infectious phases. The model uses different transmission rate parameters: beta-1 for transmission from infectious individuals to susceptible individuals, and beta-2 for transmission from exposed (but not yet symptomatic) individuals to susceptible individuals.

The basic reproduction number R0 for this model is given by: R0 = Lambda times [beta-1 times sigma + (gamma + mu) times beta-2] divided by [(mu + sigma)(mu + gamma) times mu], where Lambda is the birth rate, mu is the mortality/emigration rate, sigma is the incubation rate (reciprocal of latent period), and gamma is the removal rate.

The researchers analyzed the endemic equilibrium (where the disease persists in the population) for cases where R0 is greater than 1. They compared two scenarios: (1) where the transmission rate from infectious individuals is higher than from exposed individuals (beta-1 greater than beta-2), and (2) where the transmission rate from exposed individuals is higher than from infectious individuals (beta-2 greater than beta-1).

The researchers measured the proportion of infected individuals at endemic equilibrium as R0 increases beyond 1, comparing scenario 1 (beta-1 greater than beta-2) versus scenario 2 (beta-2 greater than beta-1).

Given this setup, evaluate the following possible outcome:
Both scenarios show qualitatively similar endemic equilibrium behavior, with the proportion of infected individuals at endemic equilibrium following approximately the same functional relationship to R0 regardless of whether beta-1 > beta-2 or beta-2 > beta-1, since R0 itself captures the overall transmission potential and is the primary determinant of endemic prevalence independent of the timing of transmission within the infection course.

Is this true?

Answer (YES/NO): NO